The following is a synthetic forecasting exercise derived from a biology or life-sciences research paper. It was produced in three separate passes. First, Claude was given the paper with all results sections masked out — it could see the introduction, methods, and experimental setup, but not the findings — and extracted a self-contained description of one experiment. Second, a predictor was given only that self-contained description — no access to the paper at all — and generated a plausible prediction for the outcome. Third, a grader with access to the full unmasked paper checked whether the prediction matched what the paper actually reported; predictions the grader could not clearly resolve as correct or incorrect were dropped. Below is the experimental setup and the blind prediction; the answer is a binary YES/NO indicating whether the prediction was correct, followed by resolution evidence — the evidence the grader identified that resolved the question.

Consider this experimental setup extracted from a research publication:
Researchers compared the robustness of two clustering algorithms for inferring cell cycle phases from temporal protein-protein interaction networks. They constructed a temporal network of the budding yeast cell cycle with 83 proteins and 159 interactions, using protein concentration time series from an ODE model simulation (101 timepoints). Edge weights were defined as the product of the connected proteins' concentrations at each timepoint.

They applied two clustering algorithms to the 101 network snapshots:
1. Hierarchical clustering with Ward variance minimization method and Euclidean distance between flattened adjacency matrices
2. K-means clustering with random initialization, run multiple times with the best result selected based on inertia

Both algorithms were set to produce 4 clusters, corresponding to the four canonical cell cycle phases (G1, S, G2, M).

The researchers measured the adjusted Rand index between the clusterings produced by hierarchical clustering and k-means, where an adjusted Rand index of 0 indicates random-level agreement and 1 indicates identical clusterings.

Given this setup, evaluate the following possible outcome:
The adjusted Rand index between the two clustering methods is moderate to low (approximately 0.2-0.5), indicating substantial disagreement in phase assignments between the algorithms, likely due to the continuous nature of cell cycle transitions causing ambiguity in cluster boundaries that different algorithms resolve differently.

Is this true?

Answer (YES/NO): NO